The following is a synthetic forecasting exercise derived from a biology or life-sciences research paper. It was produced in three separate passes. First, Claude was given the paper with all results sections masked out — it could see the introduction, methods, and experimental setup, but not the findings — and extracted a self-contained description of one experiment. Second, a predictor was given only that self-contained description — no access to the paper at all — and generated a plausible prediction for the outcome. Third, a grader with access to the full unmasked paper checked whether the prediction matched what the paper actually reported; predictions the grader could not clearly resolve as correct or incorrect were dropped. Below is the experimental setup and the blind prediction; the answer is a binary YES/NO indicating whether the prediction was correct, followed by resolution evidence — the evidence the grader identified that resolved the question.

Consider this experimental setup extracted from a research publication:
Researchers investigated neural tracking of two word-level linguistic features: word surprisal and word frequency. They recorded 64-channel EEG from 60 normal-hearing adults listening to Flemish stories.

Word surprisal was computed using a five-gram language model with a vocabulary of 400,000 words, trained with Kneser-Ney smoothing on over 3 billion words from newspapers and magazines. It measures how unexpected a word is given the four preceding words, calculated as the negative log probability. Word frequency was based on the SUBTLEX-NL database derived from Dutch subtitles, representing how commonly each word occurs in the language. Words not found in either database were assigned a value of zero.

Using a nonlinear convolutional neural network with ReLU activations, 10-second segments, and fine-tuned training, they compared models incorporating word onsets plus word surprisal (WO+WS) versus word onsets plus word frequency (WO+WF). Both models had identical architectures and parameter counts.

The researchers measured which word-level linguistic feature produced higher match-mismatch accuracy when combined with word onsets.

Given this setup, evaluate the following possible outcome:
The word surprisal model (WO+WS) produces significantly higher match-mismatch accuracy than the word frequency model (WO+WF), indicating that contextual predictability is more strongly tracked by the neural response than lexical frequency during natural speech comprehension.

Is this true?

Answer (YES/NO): NO